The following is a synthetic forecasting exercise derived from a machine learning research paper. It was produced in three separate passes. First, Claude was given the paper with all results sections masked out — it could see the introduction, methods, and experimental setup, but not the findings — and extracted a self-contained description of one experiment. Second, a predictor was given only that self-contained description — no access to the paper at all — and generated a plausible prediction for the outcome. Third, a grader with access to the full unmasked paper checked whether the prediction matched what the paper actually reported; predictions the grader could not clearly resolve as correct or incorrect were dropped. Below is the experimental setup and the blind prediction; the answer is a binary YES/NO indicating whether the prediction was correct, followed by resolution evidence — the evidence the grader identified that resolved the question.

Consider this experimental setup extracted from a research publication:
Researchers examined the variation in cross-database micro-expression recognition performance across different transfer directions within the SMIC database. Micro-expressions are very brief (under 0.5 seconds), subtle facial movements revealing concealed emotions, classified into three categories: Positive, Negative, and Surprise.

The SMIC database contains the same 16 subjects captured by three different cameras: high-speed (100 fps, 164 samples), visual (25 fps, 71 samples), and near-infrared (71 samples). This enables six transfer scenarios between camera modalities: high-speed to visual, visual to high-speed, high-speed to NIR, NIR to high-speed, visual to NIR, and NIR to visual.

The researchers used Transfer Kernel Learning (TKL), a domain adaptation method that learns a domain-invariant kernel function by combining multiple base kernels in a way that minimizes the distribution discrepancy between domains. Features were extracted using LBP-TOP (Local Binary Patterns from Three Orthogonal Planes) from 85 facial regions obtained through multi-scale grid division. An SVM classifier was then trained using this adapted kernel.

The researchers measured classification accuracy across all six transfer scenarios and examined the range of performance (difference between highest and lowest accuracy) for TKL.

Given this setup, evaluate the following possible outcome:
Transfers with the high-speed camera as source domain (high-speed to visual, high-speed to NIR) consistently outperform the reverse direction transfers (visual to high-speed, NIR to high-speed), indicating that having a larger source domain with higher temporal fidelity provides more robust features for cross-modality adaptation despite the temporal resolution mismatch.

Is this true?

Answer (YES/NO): YES